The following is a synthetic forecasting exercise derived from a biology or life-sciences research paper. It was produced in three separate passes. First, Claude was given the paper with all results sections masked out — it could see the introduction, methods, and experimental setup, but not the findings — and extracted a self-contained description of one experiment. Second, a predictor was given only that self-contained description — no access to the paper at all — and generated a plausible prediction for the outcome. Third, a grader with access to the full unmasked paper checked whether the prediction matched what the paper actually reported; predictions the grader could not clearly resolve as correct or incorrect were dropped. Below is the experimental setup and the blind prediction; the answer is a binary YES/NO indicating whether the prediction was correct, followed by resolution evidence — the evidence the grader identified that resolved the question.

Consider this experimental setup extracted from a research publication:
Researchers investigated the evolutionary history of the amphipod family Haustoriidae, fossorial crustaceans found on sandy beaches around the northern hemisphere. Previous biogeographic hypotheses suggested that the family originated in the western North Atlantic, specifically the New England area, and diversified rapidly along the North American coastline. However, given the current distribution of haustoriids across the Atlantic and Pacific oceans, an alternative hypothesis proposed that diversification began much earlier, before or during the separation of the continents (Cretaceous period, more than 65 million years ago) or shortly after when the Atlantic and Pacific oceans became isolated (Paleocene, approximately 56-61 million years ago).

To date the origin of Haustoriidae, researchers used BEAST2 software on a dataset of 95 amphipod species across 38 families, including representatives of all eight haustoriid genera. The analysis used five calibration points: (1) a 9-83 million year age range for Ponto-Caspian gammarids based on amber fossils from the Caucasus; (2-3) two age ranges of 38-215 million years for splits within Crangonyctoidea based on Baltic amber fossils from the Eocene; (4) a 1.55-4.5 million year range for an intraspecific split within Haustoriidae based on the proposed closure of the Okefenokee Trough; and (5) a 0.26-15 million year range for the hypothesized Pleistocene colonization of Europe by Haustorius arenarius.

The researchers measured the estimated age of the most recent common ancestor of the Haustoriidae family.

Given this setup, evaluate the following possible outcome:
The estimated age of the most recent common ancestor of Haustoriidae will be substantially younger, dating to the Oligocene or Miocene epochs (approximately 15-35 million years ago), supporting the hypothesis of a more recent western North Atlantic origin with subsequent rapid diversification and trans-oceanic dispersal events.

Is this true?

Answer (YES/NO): NO